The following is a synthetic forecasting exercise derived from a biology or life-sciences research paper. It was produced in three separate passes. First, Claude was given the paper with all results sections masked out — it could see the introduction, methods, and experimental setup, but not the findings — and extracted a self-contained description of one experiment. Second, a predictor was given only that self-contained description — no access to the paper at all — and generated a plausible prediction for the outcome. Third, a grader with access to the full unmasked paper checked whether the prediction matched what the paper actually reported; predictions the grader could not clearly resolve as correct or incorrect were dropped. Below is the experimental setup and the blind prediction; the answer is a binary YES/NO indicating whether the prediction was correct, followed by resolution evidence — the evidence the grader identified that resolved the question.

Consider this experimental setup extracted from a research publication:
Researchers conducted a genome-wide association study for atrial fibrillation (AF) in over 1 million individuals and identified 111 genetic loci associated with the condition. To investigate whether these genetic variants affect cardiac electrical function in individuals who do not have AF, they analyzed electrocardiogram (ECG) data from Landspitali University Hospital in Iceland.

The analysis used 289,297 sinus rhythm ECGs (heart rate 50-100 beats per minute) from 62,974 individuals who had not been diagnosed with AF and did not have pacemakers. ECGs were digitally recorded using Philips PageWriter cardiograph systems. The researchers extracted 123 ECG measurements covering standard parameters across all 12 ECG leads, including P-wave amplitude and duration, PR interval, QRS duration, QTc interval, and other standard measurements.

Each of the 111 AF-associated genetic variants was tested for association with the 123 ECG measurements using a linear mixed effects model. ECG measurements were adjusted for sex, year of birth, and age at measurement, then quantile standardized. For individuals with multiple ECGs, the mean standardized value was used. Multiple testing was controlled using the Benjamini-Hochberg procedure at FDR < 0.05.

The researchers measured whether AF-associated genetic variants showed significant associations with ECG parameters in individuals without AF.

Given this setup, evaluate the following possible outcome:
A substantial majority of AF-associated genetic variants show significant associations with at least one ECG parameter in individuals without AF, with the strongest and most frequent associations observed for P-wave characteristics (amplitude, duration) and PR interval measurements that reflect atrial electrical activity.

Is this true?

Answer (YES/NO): NO